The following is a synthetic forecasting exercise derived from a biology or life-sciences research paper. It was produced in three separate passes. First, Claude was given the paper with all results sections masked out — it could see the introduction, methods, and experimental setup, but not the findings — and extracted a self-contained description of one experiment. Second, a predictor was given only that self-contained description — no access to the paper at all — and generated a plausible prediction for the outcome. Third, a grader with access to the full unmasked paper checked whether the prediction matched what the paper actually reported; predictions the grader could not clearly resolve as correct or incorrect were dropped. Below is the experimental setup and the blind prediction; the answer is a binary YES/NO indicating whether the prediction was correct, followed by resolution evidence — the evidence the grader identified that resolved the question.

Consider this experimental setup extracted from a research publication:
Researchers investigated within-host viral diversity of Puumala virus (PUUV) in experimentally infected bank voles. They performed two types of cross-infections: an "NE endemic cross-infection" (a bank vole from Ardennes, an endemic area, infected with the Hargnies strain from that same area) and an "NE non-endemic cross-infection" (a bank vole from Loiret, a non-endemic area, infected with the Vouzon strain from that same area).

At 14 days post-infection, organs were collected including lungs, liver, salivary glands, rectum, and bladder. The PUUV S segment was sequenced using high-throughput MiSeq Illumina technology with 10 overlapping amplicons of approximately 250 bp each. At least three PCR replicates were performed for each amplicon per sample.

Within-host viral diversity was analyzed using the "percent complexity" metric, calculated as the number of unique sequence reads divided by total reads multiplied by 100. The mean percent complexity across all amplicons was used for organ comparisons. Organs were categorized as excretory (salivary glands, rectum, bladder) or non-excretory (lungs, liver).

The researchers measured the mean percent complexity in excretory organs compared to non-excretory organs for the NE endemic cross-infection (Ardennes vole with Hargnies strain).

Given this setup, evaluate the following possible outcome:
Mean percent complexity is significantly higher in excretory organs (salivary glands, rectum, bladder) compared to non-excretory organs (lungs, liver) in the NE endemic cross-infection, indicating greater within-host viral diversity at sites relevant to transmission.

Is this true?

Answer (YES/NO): YES